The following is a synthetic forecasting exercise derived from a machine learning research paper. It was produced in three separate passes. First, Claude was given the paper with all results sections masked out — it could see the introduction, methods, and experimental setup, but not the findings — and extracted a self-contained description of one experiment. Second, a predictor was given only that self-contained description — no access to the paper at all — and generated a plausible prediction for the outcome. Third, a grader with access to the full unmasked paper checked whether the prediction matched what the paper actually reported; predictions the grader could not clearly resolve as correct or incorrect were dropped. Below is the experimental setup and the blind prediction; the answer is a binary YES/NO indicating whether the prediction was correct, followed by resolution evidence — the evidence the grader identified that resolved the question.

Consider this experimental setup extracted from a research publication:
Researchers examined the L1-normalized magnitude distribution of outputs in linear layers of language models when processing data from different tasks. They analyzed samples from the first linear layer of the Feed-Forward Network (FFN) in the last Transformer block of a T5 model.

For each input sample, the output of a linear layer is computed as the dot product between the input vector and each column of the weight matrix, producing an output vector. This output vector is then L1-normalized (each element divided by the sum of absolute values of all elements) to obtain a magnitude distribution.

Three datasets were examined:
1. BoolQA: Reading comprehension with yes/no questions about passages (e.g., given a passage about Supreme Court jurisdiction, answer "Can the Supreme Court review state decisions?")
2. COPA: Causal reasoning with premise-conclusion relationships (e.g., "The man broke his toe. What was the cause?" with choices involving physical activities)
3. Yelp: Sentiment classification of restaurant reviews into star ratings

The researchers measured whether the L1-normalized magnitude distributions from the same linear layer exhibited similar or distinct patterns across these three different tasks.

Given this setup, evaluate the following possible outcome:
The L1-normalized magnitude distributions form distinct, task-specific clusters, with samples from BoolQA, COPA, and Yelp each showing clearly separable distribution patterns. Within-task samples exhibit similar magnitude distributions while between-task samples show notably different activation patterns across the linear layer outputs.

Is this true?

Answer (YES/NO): YES